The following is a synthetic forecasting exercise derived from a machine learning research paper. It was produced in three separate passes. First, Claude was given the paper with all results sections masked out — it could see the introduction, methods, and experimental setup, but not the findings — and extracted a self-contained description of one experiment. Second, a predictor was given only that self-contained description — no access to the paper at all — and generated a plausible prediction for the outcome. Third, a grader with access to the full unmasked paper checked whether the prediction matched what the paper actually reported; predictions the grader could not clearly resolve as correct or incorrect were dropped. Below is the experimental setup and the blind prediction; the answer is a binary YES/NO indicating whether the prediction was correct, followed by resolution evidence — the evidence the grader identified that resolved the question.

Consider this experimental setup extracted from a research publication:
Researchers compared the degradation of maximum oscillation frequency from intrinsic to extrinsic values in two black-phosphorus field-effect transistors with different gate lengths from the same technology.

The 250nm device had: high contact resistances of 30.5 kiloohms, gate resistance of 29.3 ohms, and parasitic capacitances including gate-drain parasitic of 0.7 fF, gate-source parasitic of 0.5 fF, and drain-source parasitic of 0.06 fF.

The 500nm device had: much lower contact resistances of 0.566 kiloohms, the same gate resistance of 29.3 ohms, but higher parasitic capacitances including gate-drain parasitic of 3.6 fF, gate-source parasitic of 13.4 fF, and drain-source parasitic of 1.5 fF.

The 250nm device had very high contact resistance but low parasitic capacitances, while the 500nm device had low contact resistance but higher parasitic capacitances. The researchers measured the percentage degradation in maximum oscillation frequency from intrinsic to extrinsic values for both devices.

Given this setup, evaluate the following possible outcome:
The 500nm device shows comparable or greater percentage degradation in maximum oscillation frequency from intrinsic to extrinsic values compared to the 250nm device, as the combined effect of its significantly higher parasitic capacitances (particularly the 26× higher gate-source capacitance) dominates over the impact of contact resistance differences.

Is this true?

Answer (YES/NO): NO